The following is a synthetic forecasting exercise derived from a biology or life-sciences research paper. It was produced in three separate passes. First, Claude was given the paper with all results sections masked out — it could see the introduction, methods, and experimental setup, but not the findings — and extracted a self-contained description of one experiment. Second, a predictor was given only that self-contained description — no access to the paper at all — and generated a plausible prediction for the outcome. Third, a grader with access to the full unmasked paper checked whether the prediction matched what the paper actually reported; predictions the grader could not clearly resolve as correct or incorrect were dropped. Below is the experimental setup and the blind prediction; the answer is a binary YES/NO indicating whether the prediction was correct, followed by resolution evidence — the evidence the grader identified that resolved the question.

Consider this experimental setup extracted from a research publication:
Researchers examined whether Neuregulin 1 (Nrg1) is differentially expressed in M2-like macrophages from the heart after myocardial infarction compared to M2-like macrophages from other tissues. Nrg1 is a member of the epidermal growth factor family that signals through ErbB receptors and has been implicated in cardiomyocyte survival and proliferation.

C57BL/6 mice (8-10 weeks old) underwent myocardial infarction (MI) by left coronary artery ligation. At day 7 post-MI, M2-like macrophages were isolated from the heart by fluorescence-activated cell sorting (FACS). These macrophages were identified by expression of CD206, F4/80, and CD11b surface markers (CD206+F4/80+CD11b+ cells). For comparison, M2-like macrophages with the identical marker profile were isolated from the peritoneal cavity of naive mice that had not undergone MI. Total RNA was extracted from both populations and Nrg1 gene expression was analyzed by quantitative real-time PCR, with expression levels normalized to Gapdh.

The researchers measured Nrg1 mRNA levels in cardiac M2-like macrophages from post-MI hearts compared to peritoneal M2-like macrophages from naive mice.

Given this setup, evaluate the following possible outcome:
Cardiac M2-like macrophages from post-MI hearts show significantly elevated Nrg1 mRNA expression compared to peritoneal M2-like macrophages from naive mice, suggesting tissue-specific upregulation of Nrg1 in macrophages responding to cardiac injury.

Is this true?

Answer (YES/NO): YES